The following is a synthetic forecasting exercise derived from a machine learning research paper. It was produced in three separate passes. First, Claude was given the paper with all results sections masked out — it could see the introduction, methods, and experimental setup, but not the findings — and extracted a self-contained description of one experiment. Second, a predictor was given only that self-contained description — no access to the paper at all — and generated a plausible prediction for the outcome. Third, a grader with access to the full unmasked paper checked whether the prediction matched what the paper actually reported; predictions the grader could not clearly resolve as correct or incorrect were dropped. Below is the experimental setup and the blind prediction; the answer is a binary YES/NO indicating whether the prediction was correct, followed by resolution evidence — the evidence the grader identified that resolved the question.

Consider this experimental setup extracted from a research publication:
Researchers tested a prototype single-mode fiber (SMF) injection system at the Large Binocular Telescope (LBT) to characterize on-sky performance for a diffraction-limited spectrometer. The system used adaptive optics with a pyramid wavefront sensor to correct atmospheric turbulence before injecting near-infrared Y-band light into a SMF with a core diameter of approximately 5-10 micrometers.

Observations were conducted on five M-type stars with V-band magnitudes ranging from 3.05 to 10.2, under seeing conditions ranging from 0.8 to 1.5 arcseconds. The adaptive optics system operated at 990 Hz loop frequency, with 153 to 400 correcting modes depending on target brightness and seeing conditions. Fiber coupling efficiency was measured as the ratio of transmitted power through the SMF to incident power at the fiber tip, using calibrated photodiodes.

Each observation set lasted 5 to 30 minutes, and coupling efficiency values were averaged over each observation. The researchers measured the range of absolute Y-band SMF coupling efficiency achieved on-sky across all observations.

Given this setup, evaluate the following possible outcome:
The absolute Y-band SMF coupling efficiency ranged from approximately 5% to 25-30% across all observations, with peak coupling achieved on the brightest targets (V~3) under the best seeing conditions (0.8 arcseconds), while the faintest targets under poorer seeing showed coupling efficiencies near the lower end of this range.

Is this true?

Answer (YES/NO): NO